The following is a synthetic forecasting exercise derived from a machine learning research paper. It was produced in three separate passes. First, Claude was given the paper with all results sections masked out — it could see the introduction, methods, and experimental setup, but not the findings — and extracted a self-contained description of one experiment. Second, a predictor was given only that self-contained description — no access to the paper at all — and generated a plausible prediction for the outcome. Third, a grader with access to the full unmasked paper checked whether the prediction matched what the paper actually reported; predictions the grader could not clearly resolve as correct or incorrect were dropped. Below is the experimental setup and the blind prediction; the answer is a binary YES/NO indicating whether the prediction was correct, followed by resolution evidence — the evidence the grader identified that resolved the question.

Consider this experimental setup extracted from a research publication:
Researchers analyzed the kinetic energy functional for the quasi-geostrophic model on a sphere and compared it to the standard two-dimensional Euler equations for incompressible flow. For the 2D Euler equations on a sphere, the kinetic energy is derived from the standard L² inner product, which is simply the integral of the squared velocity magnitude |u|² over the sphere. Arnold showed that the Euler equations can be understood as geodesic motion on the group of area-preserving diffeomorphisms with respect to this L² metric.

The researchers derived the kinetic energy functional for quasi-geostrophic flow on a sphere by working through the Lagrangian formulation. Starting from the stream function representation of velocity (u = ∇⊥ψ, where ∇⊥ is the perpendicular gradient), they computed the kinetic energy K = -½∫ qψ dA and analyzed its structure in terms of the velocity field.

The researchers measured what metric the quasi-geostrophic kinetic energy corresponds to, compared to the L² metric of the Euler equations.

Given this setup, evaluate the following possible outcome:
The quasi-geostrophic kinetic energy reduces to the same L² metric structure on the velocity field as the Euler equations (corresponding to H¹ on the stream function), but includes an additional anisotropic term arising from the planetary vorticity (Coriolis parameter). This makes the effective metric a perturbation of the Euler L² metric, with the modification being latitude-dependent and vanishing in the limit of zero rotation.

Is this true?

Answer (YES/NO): NO